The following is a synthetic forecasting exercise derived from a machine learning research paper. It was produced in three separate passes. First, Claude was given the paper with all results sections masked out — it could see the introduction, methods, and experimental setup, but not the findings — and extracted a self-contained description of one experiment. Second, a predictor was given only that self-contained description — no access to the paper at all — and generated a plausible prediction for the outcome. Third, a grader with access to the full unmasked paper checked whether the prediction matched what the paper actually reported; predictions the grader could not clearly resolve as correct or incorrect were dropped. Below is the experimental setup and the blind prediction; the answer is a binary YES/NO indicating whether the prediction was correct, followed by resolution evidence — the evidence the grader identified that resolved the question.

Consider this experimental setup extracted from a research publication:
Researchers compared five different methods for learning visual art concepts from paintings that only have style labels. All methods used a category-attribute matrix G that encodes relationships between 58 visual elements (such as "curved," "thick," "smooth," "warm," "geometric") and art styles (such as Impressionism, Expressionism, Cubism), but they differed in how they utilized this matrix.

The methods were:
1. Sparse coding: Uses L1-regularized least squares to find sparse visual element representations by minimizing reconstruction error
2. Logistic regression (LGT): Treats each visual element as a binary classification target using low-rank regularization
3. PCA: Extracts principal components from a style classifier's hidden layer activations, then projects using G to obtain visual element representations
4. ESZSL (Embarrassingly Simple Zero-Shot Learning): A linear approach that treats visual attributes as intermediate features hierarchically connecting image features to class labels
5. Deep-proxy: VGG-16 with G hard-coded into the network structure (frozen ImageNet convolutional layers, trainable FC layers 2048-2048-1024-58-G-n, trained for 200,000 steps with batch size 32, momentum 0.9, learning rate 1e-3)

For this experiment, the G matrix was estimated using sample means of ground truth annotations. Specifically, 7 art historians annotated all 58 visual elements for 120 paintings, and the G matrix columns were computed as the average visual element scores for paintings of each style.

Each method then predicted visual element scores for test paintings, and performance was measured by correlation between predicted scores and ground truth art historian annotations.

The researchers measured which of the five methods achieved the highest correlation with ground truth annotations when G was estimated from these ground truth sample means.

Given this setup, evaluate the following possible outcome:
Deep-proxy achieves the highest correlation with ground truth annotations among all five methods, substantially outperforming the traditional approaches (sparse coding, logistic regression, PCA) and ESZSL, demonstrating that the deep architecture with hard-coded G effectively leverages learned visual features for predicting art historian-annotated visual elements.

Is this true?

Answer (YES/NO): NO